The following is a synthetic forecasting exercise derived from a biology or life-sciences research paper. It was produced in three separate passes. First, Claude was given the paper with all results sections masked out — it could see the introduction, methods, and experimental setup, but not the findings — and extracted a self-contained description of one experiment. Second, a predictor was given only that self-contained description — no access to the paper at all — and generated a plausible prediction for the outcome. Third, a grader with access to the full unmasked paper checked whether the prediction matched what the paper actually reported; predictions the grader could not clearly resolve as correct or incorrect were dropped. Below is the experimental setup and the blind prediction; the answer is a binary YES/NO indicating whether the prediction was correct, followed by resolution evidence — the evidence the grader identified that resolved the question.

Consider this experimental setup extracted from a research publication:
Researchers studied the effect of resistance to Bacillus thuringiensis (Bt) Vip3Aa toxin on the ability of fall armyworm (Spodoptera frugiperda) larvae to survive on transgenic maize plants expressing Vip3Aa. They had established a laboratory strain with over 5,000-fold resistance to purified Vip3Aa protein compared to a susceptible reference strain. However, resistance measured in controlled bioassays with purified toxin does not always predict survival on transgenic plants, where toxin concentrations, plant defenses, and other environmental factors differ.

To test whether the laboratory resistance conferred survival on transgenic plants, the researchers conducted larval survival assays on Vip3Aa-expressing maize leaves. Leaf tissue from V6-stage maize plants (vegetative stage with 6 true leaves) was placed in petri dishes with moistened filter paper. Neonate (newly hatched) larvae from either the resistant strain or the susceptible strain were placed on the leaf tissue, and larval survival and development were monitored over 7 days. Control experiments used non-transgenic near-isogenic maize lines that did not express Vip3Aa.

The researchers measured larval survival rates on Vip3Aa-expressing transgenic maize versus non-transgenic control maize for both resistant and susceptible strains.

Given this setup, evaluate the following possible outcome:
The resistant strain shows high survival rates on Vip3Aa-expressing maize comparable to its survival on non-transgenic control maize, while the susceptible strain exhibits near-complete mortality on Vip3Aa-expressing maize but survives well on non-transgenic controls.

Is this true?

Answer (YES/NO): NO